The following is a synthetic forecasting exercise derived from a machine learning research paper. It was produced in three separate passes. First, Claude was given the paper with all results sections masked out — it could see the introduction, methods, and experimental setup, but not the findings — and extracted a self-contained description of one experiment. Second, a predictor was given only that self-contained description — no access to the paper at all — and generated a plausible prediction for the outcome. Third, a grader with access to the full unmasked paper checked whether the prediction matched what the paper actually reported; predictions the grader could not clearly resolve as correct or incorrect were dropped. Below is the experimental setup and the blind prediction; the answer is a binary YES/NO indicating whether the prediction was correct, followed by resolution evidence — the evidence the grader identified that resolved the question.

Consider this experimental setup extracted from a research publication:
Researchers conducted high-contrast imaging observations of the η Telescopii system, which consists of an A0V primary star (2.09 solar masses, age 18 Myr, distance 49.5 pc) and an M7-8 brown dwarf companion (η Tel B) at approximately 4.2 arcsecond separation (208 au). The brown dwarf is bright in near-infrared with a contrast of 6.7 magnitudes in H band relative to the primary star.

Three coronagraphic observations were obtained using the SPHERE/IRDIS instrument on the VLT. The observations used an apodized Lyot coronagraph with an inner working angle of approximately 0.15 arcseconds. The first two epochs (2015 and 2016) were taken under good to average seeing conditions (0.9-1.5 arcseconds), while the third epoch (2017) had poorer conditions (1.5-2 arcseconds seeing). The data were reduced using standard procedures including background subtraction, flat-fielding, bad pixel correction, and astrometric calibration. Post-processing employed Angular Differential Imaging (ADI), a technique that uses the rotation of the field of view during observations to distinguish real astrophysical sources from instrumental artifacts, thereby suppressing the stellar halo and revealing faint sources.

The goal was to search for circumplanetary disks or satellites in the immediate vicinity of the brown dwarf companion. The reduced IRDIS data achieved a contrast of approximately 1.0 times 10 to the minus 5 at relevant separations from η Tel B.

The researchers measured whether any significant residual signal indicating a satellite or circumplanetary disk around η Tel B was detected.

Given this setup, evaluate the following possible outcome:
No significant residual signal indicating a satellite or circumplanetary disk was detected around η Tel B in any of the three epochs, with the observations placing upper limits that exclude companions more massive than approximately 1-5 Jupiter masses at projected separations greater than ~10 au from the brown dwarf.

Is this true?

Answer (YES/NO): YES